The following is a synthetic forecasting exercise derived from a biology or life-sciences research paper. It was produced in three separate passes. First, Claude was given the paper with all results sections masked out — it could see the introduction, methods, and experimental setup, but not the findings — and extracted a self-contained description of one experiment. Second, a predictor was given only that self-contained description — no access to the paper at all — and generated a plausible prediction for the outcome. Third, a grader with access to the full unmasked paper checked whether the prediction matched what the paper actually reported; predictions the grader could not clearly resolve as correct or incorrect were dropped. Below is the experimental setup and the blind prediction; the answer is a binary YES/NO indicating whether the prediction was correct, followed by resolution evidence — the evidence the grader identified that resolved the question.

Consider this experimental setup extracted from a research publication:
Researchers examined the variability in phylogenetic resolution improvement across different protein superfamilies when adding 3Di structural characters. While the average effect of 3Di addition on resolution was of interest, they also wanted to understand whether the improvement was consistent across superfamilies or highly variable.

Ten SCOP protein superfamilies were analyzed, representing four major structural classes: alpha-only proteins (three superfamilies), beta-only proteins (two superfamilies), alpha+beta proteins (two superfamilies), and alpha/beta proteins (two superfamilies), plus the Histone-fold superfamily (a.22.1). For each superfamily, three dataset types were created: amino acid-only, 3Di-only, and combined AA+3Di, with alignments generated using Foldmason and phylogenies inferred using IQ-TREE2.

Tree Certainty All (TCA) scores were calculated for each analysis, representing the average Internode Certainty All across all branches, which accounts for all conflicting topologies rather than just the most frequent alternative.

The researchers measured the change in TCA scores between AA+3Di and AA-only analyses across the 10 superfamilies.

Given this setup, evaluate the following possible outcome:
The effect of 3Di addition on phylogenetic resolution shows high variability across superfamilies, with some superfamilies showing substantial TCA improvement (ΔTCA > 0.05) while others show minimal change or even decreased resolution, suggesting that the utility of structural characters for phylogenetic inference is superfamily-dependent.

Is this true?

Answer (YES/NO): YES